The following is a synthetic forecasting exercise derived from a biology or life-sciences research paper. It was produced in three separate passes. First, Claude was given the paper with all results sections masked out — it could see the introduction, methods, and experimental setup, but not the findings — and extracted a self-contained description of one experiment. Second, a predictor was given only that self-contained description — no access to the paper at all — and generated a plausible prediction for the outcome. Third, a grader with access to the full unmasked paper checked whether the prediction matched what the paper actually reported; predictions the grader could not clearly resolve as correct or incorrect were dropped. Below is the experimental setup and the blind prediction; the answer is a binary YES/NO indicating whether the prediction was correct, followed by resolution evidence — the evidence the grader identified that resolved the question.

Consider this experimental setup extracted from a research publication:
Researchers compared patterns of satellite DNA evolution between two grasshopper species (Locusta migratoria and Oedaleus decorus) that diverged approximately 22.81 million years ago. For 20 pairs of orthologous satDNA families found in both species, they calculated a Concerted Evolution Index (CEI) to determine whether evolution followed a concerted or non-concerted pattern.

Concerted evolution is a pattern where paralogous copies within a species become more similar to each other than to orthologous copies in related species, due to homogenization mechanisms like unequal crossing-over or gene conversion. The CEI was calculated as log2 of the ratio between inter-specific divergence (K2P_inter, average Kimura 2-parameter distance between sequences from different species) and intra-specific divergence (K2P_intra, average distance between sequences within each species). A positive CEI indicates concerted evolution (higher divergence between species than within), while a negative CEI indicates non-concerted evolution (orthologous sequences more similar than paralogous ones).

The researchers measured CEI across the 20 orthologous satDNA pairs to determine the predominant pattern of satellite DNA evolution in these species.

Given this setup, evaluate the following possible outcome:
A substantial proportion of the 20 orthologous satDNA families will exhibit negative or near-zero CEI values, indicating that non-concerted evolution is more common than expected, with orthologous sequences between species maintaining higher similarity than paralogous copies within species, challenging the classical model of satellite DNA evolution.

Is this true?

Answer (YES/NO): NO